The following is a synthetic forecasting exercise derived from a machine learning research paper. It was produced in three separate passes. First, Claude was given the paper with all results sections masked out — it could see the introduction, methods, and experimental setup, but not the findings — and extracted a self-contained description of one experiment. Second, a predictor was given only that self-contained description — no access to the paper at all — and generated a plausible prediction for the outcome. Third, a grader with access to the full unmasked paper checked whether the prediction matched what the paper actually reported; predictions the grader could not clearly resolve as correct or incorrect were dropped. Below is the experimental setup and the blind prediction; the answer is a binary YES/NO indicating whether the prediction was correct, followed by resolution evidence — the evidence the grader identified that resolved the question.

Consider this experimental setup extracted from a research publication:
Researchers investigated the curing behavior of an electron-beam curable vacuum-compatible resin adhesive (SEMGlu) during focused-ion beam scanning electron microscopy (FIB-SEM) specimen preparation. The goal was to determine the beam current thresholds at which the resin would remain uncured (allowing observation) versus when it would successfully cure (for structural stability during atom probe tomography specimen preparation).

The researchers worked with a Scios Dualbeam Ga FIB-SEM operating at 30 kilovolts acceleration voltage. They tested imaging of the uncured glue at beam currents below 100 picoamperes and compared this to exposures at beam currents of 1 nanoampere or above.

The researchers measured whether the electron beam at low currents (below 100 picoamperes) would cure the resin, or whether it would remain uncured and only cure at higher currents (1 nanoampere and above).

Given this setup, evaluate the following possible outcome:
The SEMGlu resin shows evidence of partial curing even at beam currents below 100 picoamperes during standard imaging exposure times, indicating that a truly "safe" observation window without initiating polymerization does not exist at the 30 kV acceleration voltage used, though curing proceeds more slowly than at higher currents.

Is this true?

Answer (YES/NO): NO